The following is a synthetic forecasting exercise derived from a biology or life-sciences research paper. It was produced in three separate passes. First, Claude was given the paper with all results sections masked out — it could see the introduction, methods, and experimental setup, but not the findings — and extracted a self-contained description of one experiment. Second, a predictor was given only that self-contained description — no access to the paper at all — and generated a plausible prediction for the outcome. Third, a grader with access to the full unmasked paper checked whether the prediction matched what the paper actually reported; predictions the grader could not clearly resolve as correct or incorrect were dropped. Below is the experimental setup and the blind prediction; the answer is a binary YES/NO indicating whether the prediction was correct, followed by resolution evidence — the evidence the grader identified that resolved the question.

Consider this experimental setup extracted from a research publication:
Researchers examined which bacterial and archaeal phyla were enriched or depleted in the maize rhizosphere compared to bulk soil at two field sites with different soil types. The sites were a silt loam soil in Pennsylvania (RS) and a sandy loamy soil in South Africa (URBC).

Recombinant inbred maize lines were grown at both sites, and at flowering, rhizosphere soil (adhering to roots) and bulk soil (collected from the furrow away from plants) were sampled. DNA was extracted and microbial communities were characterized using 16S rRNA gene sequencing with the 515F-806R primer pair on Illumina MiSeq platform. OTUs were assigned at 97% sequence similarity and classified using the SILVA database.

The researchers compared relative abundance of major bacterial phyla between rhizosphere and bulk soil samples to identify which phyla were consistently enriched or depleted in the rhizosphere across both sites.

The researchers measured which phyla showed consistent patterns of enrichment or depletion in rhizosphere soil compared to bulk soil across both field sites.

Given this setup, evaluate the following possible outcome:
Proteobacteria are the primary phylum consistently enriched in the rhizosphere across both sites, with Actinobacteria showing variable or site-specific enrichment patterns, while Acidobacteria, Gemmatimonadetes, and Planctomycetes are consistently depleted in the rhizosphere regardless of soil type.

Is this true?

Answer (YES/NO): NO